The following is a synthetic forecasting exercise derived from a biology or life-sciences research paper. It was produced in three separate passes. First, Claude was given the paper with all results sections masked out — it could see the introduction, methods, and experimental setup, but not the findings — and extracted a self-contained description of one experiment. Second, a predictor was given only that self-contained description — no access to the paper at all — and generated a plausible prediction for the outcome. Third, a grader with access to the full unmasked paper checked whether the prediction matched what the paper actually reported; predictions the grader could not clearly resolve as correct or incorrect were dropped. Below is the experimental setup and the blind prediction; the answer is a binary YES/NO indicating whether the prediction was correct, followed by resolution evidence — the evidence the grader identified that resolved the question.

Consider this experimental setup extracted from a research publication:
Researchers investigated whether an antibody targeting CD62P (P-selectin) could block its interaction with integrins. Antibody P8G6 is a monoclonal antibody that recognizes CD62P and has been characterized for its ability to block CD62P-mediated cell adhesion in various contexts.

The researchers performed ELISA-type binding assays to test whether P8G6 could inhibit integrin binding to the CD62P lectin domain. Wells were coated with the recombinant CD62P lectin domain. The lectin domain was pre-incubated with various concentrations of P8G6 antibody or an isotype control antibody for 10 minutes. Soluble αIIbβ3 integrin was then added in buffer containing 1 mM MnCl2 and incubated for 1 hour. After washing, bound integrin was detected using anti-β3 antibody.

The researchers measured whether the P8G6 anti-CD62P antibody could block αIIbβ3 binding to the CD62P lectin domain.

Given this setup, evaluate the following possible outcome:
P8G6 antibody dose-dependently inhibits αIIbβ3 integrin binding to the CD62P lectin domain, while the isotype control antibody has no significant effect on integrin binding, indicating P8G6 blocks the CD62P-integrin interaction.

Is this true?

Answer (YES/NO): NO